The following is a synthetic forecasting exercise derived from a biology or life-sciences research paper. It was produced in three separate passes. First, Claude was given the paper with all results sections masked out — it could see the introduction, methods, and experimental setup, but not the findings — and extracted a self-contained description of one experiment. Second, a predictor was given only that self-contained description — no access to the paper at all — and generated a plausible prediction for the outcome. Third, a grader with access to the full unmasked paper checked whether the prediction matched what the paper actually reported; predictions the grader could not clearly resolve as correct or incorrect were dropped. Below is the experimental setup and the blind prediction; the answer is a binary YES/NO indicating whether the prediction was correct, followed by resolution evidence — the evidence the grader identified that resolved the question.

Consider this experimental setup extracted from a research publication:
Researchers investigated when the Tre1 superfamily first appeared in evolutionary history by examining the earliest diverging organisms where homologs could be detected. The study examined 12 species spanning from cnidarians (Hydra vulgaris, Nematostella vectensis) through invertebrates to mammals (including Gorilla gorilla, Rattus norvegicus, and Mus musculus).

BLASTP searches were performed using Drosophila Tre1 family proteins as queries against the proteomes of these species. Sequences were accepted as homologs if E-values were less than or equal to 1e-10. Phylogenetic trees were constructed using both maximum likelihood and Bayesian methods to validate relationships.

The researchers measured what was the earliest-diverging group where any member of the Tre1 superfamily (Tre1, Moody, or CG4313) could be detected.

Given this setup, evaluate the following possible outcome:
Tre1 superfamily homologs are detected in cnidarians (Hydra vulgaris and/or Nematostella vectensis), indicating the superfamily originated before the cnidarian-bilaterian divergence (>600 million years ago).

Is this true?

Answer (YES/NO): YES